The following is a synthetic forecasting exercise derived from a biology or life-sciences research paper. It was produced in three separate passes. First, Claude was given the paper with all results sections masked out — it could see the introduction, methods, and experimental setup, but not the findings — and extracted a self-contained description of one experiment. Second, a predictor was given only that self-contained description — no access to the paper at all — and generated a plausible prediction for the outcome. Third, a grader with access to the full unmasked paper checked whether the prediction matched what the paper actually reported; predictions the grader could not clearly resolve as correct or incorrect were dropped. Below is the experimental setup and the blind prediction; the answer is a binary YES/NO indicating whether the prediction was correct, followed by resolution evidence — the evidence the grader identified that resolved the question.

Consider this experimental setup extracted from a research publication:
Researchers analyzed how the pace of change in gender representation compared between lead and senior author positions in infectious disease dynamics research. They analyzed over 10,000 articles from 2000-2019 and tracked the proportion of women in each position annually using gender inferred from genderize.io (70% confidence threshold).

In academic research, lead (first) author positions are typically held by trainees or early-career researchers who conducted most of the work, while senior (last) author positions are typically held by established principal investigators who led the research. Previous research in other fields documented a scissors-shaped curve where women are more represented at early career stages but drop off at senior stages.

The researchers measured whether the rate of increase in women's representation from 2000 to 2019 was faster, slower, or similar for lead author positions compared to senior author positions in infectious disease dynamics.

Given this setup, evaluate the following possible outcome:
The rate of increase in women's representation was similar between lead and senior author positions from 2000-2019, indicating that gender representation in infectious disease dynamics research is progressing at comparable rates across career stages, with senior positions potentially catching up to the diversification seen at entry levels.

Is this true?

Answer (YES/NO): YES